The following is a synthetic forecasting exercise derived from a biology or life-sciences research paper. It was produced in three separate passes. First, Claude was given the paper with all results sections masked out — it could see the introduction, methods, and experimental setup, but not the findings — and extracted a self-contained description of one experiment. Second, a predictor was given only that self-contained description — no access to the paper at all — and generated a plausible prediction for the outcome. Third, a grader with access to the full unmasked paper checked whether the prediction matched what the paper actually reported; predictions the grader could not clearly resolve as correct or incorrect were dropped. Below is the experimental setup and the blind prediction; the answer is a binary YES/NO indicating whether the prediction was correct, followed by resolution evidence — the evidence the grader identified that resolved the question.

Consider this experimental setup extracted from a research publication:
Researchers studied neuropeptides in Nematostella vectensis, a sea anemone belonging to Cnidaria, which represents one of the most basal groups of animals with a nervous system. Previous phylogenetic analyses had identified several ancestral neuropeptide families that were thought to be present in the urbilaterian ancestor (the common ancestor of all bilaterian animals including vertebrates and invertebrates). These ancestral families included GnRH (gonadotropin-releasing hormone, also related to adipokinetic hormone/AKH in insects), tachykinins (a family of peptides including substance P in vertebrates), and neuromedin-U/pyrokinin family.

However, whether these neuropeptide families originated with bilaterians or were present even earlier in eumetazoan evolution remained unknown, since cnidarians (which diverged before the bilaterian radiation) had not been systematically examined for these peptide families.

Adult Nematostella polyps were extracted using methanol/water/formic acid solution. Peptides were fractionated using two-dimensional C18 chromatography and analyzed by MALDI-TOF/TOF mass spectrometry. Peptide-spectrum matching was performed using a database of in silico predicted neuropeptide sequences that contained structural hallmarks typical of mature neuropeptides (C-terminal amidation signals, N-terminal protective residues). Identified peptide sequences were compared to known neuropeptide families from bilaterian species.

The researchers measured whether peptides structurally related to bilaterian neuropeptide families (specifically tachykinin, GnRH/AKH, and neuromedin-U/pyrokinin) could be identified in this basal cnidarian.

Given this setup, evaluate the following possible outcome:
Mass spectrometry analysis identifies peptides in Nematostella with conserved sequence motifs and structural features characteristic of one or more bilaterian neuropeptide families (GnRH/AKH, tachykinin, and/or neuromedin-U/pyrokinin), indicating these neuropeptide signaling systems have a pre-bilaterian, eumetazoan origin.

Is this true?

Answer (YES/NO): YES